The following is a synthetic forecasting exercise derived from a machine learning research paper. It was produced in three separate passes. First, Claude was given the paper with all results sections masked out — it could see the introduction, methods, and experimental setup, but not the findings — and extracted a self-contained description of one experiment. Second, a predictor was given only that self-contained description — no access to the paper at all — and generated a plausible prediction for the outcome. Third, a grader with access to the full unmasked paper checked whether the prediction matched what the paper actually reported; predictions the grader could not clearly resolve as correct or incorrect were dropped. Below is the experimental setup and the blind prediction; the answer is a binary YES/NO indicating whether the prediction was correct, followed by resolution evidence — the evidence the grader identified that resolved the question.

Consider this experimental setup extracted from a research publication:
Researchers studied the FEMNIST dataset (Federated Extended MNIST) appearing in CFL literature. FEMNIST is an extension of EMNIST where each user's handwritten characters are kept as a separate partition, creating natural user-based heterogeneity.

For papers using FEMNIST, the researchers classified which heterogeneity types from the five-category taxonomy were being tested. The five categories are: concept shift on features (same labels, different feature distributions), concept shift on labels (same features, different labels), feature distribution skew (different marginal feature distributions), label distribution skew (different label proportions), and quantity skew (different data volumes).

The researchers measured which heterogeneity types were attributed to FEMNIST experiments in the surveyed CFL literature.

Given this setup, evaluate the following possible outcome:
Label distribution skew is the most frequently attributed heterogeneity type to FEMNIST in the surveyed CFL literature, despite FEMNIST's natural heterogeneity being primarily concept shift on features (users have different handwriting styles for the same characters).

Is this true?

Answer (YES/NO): NO